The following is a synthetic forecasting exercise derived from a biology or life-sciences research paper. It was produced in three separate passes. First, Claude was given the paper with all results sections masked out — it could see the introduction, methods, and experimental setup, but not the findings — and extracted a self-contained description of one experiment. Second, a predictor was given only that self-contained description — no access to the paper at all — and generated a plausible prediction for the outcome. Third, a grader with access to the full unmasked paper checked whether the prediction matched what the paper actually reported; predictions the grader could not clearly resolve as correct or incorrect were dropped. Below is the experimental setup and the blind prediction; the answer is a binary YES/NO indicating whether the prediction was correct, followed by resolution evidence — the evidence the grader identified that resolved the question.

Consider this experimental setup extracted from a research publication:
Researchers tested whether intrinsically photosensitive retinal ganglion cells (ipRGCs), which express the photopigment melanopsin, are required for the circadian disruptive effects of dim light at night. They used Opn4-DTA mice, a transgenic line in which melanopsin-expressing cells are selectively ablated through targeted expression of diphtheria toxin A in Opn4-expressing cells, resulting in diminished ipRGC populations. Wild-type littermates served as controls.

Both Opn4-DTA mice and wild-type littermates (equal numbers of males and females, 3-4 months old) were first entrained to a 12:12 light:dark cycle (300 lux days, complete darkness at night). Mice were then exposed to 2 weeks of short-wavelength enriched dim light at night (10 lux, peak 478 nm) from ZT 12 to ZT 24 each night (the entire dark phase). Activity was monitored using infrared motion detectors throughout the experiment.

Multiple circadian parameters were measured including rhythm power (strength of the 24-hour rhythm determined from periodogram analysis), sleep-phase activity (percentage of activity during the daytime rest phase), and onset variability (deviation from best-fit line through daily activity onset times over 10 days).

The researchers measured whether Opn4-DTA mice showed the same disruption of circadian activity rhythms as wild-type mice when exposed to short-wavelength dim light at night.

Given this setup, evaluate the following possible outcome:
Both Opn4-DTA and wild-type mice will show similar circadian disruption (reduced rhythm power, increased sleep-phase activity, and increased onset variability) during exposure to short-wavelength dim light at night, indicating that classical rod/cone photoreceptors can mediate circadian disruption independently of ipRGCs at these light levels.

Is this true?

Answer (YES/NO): NO